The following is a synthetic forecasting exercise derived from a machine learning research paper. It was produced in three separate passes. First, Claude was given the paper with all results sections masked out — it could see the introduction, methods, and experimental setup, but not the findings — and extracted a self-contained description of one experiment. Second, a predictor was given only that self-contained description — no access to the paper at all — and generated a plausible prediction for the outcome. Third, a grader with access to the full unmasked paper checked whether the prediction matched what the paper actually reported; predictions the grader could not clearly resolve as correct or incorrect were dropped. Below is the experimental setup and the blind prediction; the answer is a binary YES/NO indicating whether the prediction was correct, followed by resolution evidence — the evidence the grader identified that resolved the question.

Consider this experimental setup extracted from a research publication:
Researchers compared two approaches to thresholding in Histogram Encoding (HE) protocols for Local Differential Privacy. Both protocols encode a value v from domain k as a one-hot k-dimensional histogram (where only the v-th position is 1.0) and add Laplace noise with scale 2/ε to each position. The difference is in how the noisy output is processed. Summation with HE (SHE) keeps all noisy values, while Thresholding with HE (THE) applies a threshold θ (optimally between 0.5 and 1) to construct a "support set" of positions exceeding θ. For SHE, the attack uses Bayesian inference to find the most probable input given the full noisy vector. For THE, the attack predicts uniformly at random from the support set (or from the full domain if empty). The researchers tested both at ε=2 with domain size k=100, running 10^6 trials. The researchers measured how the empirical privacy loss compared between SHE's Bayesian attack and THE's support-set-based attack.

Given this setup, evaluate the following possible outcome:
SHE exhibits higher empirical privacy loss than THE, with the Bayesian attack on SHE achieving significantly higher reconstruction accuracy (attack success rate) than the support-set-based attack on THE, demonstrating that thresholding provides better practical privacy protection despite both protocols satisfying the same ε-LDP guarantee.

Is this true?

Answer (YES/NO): NO